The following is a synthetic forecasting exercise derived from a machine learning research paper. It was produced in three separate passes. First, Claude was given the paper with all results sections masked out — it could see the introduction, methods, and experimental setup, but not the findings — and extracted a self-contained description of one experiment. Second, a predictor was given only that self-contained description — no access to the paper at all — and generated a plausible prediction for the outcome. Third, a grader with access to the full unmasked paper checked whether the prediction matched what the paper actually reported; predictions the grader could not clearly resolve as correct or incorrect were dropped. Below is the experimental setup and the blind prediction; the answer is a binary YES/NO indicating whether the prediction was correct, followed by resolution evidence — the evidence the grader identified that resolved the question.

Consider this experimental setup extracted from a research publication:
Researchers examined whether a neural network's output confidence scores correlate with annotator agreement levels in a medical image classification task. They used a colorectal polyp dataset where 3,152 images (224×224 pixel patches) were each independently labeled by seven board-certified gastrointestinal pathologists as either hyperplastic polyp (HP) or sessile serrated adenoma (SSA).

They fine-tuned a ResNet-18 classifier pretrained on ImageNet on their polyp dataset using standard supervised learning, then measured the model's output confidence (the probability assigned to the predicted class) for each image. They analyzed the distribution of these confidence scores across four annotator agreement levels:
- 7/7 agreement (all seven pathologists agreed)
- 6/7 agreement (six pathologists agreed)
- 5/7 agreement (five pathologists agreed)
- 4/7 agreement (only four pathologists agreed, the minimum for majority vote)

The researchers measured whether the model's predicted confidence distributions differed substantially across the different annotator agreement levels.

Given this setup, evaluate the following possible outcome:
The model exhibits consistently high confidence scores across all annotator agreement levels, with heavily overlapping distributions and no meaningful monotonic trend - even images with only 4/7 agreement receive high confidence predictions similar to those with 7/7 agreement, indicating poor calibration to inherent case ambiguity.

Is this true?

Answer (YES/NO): NO